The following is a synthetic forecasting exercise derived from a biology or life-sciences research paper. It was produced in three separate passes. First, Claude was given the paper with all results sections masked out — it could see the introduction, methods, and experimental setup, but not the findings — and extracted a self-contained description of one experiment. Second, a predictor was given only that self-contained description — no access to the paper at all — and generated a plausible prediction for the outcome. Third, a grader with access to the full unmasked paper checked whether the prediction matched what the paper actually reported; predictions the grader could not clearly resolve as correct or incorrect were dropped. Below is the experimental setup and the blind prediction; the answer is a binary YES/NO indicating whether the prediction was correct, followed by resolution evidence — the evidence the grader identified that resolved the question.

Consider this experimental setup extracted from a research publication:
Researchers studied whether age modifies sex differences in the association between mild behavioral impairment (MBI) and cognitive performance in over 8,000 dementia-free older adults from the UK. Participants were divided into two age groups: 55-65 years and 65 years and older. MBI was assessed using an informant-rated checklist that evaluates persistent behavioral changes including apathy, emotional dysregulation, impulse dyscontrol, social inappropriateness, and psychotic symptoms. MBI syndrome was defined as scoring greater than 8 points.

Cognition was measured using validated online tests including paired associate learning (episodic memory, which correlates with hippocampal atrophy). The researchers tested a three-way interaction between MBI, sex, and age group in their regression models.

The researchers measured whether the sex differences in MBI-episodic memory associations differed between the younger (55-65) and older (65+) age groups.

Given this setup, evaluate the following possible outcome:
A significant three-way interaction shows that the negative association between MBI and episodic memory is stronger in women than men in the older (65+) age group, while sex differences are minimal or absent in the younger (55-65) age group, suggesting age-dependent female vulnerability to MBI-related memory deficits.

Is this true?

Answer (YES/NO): NO